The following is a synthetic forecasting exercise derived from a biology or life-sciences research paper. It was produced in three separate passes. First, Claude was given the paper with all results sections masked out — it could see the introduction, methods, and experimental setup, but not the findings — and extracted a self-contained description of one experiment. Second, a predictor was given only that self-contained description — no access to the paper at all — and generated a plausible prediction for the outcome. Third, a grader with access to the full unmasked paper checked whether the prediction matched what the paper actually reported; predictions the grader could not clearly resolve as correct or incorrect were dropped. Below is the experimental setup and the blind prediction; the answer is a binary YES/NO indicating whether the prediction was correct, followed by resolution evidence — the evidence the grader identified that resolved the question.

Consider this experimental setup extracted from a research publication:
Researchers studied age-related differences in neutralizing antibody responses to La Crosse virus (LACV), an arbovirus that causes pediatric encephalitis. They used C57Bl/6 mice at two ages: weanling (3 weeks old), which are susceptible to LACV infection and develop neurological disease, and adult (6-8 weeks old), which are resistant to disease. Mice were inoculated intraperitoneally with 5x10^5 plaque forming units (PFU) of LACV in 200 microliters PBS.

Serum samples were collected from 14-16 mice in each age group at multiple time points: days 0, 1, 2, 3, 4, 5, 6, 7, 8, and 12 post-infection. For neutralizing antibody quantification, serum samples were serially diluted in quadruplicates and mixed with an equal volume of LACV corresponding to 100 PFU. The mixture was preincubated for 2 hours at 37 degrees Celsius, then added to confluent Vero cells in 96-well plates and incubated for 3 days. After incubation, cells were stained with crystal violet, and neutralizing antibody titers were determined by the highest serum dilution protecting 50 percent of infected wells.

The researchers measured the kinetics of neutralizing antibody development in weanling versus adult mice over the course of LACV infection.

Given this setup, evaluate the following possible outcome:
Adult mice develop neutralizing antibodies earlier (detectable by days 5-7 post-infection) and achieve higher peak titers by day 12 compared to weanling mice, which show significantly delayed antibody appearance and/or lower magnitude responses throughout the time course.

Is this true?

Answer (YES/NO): NO